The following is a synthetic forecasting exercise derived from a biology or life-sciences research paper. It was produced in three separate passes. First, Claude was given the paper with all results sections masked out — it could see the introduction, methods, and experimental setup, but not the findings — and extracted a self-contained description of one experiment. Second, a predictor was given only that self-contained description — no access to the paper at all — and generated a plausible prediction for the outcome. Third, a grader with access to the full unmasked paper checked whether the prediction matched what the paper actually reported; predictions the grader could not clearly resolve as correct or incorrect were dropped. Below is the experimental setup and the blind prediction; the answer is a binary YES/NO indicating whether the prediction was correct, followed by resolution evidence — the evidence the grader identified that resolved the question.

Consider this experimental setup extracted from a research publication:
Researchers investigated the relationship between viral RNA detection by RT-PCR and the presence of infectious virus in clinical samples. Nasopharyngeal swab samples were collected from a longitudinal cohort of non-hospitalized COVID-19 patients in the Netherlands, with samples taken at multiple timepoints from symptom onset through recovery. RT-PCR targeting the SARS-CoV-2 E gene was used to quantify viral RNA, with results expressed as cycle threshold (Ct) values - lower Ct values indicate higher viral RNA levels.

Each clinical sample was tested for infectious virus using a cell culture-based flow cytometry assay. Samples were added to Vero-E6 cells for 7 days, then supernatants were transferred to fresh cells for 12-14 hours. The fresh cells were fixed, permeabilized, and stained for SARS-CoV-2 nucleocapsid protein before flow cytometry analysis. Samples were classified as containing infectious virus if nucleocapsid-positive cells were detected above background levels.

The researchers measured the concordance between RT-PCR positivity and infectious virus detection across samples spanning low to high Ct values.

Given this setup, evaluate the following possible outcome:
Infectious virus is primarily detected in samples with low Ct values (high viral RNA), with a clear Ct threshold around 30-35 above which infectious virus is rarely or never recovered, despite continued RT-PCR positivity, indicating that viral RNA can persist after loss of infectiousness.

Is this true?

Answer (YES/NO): NO